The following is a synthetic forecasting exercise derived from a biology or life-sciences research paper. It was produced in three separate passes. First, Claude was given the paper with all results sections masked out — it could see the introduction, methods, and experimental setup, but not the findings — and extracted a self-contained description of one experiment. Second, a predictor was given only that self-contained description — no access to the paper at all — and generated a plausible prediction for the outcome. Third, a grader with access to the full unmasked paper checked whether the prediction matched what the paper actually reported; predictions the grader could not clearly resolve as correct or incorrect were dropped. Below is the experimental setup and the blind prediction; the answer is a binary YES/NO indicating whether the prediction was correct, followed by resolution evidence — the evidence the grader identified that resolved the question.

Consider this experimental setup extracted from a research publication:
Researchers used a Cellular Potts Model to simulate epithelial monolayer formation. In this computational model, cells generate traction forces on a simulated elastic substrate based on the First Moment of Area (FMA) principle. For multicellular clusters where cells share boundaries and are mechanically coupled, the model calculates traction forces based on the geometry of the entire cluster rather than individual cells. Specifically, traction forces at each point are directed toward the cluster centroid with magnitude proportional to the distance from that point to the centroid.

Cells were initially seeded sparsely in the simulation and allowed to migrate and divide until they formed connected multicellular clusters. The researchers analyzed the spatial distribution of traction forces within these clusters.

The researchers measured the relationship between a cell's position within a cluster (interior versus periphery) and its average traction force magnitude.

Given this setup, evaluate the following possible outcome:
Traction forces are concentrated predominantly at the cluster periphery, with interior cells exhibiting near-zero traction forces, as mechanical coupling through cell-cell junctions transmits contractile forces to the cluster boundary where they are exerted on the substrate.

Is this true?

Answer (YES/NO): NO